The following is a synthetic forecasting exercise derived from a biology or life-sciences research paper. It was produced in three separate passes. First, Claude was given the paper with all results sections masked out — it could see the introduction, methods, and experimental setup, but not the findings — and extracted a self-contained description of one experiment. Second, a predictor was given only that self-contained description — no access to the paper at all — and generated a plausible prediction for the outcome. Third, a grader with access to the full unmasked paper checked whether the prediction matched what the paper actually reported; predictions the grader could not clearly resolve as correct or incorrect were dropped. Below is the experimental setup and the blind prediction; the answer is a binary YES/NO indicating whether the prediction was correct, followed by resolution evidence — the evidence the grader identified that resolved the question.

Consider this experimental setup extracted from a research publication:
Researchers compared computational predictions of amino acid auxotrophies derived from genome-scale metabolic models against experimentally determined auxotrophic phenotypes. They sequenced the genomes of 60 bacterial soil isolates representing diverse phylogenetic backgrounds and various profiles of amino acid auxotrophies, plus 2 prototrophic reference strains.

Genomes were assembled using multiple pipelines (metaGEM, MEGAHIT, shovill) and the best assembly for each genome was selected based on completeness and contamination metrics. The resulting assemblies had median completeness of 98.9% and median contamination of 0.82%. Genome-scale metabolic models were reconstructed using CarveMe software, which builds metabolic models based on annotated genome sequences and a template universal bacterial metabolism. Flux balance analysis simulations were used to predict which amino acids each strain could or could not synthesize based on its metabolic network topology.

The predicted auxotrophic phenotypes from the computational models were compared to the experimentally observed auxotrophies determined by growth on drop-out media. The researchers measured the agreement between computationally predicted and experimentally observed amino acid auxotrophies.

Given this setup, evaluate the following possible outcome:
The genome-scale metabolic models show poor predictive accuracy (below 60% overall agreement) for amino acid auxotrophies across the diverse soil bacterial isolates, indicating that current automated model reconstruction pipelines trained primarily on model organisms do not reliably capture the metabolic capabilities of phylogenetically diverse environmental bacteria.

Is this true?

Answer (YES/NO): NO